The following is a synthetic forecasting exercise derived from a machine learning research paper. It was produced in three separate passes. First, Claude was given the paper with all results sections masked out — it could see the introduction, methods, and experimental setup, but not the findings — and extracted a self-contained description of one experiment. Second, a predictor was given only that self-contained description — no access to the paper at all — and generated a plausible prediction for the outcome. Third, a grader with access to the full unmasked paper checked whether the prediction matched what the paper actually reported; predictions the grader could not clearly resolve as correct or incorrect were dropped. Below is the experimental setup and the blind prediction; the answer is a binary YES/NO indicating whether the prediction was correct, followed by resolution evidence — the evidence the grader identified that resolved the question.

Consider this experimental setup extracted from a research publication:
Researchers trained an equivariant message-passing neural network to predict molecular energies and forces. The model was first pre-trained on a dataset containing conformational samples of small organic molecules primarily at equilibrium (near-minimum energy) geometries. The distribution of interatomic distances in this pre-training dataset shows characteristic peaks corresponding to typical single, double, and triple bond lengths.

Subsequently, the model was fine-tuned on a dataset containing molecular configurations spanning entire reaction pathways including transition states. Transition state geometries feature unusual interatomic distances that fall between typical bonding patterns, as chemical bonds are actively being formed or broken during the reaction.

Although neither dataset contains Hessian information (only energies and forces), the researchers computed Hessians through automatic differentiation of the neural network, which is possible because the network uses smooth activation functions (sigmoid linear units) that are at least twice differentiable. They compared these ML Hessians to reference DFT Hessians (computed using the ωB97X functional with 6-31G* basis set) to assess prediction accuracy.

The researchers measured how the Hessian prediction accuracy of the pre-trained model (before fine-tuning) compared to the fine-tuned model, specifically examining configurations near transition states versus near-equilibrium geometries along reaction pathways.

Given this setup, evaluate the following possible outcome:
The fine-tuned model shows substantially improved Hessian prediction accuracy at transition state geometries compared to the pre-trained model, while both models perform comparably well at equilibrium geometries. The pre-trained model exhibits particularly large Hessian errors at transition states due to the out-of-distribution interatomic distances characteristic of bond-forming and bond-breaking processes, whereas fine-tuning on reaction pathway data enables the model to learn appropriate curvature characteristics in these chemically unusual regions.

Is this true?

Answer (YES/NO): YES